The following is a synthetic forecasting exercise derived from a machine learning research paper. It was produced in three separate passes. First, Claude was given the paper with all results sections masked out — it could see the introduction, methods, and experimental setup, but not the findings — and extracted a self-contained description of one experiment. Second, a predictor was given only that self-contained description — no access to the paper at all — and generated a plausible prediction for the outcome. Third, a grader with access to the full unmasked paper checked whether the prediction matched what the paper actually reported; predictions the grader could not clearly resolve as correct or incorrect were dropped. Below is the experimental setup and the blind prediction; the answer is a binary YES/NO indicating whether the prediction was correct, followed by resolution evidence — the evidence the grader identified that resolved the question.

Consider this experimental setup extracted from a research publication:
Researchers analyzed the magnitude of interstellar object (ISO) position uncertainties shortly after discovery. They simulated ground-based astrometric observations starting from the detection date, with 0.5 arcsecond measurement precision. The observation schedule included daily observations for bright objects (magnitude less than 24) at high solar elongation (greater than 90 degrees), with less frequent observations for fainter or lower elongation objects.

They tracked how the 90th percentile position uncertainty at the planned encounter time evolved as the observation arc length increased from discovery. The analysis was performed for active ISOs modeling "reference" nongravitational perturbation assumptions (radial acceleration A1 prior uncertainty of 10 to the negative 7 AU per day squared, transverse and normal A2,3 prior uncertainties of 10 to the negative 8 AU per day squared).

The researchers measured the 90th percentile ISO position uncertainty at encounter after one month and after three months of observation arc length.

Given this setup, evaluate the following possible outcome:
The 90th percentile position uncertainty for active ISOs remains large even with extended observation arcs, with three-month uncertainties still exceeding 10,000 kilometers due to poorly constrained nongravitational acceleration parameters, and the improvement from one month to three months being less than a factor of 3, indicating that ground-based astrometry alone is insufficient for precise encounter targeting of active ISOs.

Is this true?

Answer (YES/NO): NO